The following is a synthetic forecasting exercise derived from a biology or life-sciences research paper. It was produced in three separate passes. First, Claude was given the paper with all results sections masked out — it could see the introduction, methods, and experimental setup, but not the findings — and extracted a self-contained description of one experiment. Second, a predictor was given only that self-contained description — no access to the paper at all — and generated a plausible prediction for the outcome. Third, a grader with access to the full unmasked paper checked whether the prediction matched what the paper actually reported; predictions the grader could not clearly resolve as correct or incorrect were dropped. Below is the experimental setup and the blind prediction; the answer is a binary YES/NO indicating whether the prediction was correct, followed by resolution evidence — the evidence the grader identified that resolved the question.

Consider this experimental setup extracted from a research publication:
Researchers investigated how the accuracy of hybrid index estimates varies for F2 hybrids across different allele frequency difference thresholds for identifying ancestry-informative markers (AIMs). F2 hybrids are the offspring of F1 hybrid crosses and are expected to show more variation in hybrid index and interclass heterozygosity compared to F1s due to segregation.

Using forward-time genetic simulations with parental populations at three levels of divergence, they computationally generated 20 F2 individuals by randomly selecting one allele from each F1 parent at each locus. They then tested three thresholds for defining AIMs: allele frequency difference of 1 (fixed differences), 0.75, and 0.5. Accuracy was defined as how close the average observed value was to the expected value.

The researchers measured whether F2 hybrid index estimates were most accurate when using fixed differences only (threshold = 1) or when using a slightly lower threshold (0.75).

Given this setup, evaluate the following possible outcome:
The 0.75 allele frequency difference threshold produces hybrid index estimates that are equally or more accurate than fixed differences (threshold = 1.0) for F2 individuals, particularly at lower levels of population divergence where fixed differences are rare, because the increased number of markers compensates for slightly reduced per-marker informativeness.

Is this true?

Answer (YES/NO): YES